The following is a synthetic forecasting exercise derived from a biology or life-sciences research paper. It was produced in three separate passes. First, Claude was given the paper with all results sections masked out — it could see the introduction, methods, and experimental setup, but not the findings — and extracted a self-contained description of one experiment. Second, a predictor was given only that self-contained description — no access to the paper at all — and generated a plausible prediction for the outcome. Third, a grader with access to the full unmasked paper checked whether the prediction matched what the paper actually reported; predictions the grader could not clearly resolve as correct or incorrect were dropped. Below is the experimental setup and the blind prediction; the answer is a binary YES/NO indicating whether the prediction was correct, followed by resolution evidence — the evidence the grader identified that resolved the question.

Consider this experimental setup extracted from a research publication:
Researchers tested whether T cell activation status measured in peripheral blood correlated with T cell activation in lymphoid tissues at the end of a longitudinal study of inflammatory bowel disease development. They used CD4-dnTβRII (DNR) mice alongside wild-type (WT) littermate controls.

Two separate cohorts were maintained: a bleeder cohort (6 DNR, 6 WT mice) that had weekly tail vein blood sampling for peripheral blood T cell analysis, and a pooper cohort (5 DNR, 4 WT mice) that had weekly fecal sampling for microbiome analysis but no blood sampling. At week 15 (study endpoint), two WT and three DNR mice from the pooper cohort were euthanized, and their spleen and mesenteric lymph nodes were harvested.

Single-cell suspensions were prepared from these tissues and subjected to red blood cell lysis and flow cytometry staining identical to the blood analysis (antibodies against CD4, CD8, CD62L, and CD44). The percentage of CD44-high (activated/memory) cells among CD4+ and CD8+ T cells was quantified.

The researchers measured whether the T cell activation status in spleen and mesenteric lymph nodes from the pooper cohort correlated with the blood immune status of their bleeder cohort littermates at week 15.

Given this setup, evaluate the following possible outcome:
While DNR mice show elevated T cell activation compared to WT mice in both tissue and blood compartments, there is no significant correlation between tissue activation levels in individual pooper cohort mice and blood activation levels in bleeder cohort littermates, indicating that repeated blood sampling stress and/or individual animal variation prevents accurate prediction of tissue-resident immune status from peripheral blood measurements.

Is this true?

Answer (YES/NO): NO